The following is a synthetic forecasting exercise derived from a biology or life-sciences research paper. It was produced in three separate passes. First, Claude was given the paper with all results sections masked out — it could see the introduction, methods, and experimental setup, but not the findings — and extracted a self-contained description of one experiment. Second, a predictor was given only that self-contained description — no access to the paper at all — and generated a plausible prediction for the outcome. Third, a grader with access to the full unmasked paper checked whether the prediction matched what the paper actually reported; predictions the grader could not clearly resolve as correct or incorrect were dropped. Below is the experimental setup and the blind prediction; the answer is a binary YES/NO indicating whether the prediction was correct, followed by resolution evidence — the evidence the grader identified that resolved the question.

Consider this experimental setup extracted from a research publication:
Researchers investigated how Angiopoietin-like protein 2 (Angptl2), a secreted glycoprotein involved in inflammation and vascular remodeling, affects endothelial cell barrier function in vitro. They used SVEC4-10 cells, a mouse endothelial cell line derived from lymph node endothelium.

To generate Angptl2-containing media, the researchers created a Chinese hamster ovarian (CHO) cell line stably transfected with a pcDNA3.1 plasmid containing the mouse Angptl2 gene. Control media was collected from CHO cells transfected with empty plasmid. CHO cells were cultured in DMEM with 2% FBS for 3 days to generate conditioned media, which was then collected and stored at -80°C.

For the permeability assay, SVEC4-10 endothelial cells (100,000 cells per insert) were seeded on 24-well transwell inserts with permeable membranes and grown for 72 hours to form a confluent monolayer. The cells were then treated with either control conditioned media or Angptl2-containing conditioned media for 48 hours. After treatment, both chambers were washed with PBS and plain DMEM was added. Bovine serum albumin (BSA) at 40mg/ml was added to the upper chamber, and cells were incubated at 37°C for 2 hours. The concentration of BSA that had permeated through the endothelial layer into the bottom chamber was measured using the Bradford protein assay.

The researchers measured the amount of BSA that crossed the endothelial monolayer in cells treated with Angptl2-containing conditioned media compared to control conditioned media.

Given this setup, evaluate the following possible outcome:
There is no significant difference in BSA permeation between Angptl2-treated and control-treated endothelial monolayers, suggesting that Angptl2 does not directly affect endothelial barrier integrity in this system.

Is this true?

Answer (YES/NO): NO